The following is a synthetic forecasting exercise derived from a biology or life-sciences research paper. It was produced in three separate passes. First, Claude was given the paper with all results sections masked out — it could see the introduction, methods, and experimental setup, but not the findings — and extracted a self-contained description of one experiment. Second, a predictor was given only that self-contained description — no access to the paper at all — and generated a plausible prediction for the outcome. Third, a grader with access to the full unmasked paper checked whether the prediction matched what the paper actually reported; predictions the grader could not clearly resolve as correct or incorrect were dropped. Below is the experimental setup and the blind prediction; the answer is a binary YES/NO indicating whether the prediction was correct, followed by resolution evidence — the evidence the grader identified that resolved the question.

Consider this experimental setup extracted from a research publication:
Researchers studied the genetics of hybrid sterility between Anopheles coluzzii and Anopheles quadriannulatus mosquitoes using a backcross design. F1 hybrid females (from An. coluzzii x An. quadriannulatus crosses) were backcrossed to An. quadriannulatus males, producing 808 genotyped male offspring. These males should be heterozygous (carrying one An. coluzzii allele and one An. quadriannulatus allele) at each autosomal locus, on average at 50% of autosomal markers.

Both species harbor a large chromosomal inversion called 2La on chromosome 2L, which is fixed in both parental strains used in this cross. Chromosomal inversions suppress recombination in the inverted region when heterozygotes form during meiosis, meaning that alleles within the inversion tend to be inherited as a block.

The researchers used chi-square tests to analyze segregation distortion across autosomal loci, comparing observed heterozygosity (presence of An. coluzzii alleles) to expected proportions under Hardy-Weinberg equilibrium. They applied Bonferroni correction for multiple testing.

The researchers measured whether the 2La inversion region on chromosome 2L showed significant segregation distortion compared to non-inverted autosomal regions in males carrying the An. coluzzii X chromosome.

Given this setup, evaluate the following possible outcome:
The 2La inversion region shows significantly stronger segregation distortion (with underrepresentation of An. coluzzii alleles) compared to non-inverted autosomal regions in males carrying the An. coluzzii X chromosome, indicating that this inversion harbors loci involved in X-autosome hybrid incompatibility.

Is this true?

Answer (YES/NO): NO